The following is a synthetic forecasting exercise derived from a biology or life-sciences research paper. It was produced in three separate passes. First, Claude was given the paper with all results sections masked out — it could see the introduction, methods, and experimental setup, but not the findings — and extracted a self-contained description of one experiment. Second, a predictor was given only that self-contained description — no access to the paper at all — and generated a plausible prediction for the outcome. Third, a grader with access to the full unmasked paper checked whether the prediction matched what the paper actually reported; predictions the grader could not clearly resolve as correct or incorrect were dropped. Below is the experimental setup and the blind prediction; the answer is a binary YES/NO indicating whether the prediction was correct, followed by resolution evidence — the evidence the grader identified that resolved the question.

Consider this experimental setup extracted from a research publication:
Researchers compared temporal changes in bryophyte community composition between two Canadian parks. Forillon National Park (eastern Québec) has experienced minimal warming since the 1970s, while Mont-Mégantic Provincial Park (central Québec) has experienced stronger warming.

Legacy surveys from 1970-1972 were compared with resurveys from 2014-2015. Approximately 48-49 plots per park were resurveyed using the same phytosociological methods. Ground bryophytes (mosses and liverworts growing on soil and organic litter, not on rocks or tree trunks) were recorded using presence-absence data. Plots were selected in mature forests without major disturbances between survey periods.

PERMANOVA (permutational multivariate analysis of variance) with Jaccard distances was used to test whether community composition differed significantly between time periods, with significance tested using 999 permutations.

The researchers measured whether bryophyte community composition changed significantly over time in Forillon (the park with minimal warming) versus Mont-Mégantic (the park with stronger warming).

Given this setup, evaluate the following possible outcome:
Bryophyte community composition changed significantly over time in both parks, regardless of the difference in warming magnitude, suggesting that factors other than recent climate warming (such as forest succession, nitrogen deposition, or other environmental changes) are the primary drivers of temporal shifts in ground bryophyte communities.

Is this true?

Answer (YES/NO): YES